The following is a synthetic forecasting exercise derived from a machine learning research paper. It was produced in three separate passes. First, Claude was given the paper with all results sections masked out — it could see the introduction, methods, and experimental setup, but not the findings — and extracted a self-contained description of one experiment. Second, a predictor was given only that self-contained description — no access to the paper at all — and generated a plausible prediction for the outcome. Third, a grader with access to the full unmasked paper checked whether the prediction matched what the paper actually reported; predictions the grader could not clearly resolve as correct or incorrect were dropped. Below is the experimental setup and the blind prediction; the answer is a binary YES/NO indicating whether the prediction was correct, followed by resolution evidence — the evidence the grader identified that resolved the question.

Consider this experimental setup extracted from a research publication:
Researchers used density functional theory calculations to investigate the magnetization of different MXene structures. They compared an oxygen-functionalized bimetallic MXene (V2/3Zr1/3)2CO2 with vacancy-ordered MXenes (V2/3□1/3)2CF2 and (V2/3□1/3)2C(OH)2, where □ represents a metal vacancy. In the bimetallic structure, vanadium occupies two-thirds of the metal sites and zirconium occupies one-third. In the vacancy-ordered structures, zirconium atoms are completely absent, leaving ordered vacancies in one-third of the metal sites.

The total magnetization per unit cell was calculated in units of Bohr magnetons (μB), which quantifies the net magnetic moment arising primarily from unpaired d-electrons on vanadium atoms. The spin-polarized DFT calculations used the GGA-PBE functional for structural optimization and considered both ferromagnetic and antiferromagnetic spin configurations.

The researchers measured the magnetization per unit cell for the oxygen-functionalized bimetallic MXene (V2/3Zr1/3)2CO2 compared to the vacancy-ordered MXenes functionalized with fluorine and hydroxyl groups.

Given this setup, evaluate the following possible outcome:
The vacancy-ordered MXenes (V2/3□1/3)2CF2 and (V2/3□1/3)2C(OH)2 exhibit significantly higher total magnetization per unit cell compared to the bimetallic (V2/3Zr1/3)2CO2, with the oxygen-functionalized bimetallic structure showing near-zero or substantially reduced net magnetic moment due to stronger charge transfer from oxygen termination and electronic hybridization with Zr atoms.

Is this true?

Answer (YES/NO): NO